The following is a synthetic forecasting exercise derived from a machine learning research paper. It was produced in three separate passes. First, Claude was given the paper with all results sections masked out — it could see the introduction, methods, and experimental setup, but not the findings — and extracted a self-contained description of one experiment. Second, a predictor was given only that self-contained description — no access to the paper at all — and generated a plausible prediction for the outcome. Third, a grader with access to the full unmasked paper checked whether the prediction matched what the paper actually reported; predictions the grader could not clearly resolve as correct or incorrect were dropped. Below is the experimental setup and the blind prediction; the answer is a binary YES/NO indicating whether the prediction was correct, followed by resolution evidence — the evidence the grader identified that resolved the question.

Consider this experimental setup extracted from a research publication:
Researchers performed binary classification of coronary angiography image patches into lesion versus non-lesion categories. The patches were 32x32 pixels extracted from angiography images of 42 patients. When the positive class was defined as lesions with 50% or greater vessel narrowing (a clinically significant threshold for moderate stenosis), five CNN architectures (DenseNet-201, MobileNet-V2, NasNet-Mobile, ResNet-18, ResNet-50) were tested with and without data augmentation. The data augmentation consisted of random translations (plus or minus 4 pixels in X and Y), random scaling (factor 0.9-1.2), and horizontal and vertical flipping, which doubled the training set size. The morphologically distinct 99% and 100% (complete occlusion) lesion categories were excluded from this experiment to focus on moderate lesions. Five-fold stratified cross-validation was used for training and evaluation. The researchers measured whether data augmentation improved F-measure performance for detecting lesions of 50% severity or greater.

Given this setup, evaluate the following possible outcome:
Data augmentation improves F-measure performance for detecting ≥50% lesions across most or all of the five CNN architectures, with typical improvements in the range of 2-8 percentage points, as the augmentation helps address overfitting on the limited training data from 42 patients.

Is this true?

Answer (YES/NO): YES